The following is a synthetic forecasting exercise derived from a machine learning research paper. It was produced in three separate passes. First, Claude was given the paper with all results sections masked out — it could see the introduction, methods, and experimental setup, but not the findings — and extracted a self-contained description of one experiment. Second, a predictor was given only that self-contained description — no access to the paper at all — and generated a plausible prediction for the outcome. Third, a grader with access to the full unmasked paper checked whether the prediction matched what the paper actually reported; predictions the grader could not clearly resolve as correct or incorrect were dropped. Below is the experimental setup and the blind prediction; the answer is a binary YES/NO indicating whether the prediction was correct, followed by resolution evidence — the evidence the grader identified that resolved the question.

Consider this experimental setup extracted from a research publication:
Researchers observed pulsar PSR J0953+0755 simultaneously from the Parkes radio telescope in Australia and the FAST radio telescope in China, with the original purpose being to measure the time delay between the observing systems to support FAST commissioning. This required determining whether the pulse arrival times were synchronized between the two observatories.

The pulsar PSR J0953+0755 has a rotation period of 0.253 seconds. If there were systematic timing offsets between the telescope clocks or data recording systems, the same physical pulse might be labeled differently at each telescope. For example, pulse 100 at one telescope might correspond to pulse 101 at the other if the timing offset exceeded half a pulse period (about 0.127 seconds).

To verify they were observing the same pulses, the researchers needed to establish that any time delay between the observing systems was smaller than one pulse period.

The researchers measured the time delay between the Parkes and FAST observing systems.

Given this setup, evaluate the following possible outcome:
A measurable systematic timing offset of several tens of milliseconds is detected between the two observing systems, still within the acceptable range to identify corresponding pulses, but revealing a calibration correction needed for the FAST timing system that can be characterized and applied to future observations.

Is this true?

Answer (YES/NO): NO